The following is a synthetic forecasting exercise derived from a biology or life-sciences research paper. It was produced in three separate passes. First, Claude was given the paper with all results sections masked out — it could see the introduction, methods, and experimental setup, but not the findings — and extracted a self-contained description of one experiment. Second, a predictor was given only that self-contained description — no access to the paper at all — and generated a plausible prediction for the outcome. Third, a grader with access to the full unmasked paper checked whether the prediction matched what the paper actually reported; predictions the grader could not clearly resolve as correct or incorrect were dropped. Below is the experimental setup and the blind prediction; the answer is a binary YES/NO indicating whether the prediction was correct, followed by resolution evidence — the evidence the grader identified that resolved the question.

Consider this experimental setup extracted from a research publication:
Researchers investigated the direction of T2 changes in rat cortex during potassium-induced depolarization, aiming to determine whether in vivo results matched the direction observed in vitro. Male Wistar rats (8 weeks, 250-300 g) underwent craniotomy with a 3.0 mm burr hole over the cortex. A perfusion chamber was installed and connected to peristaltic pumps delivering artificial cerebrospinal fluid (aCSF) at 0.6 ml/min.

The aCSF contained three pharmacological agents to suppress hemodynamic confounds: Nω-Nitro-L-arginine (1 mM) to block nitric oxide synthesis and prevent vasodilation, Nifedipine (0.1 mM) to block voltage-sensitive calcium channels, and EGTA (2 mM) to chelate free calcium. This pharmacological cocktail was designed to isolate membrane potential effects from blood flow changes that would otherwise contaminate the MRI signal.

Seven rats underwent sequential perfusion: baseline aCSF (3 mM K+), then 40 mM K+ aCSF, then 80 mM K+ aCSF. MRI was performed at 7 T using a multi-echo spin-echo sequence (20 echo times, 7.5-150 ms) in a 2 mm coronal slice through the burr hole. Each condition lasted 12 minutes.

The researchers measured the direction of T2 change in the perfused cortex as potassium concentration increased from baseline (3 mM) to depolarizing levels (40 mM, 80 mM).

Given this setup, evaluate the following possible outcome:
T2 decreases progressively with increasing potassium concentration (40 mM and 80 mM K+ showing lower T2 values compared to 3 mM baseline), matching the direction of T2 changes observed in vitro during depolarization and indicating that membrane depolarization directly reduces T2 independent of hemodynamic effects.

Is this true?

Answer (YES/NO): NO